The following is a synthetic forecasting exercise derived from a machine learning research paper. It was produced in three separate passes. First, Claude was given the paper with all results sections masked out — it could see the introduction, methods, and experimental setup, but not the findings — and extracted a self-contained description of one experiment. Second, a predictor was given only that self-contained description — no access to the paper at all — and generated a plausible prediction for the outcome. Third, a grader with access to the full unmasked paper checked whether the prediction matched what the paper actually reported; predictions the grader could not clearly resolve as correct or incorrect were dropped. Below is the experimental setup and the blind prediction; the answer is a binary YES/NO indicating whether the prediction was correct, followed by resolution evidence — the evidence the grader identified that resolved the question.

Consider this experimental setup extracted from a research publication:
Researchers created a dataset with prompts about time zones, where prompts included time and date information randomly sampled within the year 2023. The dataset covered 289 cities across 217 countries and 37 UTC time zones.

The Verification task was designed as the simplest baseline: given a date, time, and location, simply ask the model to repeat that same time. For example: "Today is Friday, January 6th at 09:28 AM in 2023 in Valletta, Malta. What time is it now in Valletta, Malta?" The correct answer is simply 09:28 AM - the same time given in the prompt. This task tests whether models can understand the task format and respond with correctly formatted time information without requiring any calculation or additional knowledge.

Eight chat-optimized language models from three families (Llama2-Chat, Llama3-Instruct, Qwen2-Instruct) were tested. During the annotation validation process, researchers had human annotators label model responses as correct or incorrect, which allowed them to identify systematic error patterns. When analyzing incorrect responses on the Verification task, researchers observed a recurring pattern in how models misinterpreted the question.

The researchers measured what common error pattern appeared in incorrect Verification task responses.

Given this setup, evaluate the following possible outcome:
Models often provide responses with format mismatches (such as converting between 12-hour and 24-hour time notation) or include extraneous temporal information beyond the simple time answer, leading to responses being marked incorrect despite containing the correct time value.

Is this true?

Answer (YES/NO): NO